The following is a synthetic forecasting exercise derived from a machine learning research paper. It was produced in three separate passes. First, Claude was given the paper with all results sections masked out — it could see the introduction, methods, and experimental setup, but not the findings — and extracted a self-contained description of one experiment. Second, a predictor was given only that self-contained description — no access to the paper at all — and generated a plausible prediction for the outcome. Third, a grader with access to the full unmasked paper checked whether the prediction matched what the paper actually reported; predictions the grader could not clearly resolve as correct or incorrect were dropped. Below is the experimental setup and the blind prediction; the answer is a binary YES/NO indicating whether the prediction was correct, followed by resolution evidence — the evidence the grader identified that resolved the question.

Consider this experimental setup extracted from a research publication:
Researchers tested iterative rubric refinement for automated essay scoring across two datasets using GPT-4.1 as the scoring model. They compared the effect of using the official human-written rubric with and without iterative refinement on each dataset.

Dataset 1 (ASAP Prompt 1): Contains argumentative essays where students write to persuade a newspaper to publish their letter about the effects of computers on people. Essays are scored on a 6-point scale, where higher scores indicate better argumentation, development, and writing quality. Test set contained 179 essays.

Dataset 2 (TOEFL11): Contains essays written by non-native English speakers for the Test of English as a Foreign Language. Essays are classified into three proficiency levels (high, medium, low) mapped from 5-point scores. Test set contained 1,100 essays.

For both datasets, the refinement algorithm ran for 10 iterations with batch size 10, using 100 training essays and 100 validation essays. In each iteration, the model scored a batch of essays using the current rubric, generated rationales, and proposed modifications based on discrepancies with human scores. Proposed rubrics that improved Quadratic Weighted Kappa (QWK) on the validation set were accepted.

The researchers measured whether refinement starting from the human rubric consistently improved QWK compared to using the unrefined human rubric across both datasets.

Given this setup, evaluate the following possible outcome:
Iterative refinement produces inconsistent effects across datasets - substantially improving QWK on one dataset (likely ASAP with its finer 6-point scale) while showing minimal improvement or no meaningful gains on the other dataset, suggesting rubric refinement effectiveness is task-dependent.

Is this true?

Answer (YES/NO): YES